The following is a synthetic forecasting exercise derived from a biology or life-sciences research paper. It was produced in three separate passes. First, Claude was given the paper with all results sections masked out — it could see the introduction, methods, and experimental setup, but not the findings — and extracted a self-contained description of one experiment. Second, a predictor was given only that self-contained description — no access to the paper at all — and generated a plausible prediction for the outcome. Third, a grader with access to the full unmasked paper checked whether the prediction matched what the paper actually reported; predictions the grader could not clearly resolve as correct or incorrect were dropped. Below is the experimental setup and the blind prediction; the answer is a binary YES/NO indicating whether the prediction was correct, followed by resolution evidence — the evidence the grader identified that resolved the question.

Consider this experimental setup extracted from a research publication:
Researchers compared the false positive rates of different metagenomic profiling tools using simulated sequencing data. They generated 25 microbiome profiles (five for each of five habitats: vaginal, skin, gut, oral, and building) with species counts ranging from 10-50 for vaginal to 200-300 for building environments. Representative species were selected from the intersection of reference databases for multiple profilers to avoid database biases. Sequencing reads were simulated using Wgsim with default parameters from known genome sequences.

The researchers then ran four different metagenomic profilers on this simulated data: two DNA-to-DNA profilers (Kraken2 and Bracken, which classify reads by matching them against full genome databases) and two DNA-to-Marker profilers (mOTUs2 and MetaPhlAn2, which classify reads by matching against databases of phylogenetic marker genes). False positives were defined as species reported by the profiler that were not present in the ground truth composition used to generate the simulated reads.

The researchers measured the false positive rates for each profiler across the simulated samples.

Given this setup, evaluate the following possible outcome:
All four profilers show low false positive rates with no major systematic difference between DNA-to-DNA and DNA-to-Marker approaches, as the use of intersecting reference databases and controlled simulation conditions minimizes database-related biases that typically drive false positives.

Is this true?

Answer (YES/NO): NO